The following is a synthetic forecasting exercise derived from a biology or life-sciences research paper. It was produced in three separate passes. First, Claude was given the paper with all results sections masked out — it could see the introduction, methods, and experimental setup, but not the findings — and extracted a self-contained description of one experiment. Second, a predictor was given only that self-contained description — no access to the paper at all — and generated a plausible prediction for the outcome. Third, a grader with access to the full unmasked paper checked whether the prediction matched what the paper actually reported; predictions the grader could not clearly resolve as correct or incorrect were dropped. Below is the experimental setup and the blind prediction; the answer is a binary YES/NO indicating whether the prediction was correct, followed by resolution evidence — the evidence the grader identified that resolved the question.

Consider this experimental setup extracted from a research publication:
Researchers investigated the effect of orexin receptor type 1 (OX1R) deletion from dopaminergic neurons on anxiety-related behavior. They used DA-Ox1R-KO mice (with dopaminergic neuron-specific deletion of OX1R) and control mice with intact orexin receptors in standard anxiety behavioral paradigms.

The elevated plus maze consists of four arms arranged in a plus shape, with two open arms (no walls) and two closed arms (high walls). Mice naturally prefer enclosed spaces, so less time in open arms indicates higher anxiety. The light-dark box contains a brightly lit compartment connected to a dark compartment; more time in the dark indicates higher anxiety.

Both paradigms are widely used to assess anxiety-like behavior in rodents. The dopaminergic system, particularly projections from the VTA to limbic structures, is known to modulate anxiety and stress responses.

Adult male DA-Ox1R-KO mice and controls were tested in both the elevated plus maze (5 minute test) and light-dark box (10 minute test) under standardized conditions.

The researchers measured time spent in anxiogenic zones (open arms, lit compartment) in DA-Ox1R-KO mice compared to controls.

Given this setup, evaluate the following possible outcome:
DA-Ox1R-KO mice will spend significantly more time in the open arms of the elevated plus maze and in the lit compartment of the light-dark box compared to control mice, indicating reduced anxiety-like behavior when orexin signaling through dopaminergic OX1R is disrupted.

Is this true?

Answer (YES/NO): NO